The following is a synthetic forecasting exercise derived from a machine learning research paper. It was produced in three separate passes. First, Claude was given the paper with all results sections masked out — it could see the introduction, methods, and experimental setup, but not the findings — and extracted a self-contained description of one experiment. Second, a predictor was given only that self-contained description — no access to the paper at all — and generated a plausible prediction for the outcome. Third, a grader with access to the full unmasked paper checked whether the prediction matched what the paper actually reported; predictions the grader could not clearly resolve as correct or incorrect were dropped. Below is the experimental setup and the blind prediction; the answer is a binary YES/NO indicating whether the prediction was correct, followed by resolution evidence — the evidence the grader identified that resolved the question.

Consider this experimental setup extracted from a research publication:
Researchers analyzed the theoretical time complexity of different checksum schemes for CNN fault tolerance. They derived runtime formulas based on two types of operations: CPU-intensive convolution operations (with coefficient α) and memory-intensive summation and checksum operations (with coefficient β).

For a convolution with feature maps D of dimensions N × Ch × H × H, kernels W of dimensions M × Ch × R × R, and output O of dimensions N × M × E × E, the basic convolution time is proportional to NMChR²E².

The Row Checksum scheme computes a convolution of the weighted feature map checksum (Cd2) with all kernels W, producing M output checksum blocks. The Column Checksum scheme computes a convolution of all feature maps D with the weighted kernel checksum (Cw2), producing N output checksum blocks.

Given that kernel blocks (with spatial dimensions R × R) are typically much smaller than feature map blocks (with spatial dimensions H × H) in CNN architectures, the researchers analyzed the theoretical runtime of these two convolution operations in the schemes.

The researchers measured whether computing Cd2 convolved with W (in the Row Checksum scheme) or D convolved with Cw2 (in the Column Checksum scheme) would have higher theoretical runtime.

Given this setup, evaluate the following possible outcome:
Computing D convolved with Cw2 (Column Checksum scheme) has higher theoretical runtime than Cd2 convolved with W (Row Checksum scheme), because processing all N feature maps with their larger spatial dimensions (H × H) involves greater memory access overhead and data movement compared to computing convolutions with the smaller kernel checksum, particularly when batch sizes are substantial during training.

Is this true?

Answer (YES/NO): YES